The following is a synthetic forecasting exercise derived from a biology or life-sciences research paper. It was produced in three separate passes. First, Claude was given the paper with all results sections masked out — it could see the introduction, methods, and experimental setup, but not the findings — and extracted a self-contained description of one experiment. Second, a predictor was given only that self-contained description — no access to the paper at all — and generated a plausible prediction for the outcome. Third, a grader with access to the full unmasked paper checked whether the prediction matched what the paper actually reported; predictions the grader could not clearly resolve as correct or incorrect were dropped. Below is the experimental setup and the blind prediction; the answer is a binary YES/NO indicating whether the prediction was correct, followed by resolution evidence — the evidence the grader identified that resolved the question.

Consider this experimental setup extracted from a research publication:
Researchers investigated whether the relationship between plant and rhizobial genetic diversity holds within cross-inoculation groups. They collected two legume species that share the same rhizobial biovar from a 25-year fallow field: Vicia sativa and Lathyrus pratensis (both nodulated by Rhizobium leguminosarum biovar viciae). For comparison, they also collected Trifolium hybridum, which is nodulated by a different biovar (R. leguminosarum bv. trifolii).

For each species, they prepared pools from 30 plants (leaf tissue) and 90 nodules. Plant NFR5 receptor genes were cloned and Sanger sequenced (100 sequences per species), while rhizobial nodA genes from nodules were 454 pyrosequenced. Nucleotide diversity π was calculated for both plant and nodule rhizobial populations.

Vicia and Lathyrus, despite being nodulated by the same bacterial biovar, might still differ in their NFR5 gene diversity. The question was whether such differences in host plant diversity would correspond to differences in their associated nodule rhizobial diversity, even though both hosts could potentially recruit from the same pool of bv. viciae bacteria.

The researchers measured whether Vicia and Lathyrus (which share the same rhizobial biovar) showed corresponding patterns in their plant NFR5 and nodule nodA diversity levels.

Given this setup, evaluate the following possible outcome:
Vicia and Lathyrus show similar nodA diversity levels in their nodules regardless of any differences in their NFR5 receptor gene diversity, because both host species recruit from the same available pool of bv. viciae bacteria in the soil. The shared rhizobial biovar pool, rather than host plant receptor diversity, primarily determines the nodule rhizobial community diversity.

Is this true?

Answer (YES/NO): NO